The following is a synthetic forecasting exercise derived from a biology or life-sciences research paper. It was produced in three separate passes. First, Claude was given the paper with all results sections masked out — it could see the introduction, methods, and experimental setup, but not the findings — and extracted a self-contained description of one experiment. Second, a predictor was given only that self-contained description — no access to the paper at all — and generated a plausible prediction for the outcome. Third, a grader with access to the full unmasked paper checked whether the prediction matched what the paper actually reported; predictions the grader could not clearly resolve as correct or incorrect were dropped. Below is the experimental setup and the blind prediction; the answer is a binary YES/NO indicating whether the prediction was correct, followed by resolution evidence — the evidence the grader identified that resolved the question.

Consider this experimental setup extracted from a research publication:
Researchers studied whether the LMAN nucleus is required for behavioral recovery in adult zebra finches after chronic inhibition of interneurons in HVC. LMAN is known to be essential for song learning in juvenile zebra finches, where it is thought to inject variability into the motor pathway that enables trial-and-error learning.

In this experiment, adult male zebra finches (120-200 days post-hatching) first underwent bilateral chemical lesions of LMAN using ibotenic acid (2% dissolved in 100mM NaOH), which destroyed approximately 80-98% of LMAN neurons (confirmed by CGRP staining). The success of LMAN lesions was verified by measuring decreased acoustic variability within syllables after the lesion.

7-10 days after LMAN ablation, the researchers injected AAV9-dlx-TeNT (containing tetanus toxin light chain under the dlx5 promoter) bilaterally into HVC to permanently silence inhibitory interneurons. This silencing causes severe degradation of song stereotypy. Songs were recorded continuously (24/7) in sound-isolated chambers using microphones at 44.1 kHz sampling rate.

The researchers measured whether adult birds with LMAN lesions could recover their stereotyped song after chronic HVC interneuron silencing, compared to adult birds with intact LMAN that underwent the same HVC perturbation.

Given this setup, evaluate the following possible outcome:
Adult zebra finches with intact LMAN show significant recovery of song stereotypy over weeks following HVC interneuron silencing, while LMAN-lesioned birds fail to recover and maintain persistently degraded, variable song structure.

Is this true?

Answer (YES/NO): NO